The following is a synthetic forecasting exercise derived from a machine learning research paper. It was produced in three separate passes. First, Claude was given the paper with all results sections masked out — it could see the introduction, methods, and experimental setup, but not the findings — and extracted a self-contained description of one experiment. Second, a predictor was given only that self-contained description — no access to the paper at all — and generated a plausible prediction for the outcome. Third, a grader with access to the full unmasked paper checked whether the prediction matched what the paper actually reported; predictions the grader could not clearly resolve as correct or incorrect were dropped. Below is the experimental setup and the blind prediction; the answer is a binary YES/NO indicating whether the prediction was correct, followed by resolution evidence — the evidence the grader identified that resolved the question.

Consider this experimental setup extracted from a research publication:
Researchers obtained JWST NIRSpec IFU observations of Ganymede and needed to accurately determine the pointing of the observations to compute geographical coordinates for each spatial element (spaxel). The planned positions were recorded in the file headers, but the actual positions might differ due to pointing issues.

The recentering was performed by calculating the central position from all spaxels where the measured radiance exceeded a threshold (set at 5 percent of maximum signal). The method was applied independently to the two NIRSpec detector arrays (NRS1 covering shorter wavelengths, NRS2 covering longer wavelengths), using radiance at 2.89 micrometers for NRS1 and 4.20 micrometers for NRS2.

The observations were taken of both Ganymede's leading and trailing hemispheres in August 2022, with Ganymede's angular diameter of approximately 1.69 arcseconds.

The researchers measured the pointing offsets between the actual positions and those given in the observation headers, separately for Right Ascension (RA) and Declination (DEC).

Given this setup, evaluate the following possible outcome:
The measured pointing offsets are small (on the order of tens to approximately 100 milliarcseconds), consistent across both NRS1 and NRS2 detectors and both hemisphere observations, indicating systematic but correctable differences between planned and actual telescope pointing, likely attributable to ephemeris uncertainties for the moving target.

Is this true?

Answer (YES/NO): NO